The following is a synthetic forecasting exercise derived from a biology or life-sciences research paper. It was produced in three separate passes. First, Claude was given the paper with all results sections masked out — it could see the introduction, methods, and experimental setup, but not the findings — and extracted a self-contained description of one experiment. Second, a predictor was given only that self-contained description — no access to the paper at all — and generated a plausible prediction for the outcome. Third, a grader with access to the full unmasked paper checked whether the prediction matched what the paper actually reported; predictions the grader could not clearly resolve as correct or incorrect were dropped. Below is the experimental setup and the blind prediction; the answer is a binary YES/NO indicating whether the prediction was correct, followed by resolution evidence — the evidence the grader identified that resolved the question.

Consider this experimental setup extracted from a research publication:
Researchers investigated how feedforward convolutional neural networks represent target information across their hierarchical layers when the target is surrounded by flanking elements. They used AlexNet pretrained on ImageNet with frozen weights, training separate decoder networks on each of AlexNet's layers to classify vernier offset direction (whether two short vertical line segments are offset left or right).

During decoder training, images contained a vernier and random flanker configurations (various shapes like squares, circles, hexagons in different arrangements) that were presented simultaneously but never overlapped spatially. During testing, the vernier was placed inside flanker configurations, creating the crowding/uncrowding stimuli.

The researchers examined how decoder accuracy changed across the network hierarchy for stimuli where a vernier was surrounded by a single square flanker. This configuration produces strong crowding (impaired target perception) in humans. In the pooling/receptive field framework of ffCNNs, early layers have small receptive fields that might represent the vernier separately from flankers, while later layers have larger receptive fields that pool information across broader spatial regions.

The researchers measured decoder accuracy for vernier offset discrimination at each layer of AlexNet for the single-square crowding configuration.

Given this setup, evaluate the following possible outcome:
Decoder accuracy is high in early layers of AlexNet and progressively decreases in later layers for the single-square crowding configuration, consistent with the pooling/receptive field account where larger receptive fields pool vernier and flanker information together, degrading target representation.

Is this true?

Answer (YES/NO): NO